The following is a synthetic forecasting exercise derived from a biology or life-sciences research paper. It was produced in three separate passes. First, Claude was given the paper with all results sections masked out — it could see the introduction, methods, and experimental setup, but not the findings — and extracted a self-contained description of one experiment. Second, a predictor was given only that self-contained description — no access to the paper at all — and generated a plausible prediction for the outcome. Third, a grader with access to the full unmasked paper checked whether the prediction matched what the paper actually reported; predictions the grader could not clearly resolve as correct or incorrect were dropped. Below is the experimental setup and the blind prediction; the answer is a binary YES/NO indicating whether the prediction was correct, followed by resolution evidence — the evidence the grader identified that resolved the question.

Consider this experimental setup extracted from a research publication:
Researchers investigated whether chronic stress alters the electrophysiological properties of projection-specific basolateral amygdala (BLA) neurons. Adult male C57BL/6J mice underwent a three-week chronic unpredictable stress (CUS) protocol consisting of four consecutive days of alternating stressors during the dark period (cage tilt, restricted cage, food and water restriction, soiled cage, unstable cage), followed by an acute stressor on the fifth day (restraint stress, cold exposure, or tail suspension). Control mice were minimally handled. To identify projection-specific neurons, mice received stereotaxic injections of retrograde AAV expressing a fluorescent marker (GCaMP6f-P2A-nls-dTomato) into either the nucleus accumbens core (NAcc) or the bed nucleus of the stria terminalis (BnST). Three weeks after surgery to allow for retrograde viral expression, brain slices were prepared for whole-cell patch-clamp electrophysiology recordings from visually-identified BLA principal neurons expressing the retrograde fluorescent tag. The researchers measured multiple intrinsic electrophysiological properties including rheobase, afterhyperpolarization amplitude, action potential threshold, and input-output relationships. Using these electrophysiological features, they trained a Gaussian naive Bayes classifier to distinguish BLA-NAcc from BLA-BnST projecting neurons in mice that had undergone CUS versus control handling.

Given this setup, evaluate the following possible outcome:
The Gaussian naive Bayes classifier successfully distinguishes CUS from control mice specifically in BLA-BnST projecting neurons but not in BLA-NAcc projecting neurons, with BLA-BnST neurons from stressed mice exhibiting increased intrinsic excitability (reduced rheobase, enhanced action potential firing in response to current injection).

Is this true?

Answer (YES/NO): NO